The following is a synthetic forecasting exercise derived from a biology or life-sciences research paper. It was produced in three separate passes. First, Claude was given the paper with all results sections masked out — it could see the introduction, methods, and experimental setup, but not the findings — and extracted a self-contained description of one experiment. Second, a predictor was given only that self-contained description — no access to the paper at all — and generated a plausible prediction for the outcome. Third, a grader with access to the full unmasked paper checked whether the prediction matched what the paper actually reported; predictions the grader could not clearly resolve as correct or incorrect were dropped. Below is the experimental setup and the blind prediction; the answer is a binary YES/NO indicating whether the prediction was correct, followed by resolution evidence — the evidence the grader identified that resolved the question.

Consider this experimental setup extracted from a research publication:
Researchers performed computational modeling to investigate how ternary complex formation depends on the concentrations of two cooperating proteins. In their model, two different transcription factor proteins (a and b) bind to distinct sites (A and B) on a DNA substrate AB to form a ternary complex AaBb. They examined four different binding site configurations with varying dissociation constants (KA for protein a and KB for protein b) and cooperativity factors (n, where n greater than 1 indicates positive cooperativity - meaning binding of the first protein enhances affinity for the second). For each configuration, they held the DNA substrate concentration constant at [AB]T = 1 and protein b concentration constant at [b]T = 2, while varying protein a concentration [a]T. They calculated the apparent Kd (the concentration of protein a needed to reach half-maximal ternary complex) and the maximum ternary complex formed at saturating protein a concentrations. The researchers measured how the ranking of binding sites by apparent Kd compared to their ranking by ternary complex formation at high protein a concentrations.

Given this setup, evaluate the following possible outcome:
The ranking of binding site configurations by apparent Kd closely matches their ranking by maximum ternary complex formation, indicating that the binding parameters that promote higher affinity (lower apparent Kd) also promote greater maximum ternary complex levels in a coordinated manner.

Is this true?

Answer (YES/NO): NO